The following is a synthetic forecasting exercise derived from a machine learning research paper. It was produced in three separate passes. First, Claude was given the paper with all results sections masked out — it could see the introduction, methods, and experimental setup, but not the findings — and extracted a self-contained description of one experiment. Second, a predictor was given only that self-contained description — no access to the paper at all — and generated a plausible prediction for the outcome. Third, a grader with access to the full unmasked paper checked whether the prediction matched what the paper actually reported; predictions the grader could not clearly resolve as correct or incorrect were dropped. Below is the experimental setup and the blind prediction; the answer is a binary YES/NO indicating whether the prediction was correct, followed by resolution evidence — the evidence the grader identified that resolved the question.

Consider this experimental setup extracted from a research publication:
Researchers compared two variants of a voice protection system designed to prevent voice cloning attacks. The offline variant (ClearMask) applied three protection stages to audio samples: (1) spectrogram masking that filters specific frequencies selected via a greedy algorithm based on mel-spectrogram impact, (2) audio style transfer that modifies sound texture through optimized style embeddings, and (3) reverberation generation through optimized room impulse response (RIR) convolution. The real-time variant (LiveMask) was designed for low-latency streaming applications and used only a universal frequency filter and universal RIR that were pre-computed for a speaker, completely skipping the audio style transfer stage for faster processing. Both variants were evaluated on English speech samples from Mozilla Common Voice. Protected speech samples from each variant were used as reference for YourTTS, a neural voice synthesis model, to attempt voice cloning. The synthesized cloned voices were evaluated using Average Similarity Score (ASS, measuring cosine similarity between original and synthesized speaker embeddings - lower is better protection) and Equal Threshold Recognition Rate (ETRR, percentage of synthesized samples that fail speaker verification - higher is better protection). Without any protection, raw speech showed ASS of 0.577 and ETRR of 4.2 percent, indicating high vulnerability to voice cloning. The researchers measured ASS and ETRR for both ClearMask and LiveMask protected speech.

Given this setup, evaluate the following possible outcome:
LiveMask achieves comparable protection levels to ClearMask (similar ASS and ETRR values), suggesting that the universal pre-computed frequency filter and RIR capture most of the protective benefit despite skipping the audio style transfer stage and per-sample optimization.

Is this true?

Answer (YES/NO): YES